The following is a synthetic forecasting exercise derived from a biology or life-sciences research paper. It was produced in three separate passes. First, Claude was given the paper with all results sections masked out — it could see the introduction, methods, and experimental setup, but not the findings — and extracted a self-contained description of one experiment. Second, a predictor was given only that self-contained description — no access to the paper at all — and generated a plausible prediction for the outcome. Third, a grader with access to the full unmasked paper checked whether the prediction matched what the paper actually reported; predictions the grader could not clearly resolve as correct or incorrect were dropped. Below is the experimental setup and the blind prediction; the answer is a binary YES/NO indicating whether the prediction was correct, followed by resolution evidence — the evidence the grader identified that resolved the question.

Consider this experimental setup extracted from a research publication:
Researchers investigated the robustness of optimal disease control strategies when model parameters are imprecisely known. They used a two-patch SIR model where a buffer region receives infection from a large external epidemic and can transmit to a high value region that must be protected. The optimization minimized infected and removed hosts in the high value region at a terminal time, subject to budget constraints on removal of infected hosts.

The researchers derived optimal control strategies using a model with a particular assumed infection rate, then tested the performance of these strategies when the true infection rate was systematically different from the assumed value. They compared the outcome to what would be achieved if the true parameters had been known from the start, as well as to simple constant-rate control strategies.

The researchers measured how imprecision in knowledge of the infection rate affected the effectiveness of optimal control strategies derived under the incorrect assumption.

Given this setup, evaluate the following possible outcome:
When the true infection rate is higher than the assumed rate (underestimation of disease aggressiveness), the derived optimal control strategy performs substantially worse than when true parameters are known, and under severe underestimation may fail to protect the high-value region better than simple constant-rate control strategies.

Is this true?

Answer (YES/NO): YES